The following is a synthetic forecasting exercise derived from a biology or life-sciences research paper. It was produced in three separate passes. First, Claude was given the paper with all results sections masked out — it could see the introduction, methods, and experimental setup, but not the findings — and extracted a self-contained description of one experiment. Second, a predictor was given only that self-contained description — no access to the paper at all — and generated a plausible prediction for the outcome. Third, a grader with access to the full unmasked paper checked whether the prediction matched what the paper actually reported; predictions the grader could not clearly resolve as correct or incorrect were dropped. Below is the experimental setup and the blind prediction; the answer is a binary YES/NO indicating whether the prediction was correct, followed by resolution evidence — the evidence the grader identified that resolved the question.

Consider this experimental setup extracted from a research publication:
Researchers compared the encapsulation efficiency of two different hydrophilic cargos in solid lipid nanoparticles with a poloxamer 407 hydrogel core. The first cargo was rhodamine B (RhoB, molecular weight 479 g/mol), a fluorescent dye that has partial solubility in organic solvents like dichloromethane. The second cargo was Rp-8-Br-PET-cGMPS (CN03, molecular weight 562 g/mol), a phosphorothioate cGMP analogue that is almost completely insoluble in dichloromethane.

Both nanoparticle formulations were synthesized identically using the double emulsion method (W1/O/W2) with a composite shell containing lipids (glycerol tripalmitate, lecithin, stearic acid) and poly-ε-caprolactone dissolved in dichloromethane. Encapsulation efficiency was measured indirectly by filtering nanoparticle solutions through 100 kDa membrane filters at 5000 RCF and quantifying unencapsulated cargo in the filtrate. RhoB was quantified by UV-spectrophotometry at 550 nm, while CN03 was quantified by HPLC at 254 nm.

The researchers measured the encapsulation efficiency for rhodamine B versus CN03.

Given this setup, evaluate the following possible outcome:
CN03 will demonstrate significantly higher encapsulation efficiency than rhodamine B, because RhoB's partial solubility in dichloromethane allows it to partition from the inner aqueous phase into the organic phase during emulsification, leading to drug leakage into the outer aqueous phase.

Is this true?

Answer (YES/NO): YES